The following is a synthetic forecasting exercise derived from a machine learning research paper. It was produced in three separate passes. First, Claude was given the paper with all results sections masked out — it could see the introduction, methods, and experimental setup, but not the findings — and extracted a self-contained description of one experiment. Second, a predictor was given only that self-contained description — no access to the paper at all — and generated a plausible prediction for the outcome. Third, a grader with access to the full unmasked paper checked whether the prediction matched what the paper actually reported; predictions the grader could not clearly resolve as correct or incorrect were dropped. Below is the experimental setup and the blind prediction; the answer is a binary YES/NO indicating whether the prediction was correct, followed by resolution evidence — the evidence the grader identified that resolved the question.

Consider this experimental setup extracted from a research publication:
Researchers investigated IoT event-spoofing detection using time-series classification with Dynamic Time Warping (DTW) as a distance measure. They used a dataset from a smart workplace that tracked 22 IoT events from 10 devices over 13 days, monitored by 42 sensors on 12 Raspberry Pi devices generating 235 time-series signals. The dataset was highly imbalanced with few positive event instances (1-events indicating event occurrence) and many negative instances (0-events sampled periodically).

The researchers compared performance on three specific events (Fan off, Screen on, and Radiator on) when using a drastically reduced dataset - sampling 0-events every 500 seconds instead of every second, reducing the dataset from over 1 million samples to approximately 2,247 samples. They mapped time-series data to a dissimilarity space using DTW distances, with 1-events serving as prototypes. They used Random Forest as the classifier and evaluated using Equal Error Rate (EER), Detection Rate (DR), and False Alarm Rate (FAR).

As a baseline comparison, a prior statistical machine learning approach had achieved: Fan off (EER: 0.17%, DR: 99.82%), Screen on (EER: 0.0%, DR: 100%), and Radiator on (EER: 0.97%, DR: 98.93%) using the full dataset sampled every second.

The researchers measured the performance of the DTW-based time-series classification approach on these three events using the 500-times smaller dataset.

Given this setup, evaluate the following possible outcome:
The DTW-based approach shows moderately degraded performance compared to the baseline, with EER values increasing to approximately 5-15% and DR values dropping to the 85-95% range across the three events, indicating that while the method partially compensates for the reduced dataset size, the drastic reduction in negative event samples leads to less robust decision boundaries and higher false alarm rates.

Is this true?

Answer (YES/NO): NO